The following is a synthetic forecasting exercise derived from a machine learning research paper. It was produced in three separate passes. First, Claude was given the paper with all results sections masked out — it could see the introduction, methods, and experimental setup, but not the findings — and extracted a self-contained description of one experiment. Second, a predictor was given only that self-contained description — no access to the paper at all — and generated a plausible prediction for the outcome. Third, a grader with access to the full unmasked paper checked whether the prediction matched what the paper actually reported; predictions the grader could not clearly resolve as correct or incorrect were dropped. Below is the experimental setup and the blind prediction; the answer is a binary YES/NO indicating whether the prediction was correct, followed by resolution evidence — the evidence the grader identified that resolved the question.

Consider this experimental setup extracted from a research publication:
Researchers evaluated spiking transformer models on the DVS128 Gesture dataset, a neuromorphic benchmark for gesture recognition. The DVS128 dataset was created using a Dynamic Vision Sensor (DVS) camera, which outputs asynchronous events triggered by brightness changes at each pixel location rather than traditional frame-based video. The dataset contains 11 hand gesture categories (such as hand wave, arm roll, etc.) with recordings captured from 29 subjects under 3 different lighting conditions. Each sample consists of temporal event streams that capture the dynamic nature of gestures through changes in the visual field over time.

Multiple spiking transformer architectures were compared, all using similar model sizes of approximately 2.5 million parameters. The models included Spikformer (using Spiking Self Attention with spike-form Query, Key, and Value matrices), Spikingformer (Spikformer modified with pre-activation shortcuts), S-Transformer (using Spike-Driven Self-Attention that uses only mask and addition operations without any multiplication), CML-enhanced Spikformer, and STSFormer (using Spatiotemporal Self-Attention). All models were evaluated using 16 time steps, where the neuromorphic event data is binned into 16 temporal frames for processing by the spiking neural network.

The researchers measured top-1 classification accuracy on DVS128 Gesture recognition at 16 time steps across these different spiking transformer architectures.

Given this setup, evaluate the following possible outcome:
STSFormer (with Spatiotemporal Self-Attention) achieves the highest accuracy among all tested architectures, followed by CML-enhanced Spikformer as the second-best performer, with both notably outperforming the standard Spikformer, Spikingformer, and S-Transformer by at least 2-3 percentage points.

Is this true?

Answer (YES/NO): NO